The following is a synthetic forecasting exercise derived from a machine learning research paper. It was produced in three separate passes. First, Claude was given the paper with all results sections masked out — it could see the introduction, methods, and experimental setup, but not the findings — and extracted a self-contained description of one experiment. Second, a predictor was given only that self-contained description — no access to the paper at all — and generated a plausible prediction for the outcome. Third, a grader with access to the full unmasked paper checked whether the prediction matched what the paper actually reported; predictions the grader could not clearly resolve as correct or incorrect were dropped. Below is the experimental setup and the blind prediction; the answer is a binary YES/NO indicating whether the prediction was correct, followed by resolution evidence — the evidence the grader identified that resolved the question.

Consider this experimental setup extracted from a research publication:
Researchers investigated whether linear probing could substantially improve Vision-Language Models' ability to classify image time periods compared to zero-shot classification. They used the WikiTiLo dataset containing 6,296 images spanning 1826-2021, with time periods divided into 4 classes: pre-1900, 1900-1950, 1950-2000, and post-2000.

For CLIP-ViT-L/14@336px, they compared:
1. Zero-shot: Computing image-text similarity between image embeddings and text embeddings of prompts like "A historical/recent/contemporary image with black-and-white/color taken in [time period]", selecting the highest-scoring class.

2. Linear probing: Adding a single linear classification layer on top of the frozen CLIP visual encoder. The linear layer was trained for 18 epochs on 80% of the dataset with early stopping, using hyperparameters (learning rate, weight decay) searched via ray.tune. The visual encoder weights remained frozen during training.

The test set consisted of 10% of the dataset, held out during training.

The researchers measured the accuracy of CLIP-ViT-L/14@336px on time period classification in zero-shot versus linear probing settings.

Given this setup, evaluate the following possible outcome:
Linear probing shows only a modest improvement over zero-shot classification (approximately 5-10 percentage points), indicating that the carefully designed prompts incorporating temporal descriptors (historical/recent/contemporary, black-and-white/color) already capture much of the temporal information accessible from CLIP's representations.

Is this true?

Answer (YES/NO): NO